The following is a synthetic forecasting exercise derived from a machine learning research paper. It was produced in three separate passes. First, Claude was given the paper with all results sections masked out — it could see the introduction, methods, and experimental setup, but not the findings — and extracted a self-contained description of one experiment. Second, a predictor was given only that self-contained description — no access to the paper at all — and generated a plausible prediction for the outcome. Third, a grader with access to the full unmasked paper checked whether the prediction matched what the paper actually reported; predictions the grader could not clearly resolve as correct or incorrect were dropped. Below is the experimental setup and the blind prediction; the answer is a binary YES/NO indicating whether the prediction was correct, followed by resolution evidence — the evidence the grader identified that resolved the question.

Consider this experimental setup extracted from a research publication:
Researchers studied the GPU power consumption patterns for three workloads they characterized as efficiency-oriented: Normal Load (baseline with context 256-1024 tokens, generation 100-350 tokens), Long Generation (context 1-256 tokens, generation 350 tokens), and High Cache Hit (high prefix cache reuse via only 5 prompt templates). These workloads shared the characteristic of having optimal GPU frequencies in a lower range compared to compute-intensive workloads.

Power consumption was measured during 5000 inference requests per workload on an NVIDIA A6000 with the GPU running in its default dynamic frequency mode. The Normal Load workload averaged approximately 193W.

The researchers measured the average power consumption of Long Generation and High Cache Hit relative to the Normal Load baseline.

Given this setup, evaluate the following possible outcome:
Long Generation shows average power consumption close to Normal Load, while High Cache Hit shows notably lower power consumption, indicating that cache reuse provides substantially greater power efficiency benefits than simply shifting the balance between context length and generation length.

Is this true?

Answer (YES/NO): NO